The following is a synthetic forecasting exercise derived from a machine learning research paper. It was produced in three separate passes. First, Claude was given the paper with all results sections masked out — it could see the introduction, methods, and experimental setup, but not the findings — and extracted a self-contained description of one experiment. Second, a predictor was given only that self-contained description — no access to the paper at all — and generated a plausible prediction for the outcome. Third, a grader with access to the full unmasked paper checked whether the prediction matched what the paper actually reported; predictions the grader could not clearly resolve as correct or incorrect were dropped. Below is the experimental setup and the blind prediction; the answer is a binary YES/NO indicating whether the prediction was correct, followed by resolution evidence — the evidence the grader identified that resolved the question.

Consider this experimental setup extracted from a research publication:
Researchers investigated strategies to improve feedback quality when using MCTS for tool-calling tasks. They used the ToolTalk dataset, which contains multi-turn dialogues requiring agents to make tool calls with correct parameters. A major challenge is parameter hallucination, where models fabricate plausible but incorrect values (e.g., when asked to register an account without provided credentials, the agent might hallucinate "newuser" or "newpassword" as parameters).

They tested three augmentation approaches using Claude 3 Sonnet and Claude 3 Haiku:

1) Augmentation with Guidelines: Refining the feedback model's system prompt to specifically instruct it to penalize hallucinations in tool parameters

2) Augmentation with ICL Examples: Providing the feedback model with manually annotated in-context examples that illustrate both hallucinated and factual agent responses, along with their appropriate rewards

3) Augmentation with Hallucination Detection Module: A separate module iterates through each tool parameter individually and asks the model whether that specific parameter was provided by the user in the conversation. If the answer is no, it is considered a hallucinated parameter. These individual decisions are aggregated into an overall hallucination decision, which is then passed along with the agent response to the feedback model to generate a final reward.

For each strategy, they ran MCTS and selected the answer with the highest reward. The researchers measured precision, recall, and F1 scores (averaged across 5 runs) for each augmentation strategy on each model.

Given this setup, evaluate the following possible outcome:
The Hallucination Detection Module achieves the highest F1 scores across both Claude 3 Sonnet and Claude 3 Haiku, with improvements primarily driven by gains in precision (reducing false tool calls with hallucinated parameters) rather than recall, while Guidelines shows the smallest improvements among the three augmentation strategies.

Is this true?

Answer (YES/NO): NO